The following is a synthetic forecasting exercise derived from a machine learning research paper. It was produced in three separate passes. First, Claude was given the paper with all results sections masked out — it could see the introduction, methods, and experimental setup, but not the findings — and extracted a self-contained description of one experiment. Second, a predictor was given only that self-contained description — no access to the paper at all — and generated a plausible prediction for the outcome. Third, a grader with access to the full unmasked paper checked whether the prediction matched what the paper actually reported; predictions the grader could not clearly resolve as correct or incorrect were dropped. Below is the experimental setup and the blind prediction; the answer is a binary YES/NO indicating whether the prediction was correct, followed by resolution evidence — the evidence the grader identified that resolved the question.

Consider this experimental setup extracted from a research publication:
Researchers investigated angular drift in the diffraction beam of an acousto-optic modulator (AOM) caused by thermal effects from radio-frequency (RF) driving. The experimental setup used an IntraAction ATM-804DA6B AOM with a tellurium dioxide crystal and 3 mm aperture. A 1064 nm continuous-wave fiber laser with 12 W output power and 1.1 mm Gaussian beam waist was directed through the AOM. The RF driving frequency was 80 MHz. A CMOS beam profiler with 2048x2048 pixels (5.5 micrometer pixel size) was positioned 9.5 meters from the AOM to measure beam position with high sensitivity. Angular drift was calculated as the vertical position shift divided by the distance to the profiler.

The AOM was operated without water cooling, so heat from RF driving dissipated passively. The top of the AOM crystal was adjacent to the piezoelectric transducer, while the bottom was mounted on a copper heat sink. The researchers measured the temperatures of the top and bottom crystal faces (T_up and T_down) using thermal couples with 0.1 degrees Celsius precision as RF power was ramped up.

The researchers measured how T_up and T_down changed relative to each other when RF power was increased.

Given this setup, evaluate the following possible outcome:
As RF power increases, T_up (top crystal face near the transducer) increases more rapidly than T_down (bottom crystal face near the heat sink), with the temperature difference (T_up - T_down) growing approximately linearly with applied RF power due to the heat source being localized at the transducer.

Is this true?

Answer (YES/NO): NO